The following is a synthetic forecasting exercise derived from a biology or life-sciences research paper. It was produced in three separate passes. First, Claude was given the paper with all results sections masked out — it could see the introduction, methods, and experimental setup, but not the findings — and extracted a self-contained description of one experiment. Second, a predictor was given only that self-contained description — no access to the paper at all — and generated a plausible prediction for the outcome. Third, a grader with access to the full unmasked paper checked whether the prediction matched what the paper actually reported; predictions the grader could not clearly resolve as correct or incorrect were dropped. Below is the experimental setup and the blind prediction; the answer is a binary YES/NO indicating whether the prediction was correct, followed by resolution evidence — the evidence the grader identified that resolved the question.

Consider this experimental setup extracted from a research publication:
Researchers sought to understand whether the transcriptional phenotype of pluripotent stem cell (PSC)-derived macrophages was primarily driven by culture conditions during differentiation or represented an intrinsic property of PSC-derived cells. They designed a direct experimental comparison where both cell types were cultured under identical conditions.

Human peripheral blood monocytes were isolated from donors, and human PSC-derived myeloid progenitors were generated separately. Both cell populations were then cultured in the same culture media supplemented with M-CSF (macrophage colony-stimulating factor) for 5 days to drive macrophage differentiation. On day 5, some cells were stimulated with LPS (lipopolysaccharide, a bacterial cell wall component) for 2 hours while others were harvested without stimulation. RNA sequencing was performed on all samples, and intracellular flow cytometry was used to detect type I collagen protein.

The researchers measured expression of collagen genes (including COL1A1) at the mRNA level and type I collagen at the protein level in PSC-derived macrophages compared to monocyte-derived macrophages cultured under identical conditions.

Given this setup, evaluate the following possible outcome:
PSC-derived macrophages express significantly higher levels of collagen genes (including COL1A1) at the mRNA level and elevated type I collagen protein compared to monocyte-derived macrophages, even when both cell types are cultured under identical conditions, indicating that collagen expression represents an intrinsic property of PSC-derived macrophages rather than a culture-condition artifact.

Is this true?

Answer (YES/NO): YES